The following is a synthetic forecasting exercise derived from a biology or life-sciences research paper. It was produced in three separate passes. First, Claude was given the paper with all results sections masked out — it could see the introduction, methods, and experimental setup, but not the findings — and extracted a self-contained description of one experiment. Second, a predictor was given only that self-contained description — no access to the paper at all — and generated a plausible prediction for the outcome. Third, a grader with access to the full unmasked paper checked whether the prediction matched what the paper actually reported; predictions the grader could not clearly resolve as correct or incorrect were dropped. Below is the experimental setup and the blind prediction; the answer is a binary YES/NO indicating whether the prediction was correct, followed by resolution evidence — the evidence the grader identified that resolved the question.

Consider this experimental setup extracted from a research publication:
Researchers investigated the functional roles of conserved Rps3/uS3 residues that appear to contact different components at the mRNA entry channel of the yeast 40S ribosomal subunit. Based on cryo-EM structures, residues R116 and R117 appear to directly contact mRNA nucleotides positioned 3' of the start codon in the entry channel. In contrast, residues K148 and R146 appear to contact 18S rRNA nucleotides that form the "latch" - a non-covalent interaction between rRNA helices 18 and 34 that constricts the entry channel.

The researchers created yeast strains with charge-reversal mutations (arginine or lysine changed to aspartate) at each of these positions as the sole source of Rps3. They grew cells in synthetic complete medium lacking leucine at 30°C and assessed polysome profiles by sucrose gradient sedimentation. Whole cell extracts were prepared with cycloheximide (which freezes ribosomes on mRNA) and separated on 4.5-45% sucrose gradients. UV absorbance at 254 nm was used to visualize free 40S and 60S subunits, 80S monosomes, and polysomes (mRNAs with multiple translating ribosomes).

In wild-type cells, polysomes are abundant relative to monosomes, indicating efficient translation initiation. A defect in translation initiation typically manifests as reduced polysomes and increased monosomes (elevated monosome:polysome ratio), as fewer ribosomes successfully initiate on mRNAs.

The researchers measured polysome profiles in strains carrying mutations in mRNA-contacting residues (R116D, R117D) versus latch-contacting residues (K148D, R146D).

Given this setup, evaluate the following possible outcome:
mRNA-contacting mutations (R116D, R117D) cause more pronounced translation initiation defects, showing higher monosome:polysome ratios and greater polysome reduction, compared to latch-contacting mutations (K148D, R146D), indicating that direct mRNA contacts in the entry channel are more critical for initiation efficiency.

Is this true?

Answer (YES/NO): NO